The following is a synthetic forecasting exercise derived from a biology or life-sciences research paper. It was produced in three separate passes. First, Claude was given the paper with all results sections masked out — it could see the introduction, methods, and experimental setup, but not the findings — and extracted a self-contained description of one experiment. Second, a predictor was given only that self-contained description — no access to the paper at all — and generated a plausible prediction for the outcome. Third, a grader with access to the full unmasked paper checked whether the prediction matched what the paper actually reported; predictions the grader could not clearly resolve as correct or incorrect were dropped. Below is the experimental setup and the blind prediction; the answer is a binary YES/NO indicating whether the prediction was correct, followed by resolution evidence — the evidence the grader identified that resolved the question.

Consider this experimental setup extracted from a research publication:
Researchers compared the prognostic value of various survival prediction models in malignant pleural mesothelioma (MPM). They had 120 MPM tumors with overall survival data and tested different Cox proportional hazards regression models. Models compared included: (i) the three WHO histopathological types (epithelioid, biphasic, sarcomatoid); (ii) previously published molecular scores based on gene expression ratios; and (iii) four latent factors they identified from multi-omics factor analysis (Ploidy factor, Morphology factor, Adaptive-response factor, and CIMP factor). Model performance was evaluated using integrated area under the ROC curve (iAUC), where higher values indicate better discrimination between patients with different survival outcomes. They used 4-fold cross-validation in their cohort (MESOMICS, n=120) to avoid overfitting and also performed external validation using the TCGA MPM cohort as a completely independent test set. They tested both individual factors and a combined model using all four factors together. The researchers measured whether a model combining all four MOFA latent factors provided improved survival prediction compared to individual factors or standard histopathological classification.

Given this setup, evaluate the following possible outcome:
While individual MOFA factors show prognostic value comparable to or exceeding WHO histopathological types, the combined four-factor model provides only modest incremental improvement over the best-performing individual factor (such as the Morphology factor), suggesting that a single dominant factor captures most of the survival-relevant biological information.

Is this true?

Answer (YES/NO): NO